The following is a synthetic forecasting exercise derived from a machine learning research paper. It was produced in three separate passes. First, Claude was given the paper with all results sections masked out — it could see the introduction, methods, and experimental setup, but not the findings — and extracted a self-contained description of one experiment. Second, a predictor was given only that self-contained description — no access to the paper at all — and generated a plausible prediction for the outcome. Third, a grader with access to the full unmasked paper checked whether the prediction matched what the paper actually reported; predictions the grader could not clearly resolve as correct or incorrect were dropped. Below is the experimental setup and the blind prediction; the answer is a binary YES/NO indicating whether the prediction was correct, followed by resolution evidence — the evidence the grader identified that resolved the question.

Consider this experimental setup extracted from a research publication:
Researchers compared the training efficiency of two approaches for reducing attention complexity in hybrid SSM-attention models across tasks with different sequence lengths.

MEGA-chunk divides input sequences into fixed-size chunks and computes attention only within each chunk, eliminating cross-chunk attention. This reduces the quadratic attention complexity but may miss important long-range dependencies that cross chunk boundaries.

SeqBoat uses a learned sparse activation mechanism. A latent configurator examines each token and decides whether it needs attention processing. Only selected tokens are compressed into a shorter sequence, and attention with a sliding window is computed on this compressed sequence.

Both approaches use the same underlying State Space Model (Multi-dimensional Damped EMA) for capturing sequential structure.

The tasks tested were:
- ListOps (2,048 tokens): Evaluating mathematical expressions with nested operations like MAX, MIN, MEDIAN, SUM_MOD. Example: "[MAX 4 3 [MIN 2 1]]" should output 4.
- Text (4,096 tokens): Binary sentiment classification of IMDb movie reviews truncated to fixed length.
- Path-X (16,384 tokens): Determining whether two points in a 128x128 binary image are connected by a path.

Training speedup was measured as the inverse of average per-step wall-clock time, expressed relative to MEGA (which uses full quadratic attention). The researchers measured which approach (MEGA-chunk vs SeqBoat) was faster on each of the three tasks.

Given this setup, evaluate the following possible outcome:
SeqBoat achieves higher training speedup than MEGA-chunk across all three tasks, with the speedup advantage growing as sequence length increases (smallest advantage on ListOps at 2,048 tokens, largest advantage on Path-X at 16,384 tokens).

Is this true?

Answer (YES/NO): NO